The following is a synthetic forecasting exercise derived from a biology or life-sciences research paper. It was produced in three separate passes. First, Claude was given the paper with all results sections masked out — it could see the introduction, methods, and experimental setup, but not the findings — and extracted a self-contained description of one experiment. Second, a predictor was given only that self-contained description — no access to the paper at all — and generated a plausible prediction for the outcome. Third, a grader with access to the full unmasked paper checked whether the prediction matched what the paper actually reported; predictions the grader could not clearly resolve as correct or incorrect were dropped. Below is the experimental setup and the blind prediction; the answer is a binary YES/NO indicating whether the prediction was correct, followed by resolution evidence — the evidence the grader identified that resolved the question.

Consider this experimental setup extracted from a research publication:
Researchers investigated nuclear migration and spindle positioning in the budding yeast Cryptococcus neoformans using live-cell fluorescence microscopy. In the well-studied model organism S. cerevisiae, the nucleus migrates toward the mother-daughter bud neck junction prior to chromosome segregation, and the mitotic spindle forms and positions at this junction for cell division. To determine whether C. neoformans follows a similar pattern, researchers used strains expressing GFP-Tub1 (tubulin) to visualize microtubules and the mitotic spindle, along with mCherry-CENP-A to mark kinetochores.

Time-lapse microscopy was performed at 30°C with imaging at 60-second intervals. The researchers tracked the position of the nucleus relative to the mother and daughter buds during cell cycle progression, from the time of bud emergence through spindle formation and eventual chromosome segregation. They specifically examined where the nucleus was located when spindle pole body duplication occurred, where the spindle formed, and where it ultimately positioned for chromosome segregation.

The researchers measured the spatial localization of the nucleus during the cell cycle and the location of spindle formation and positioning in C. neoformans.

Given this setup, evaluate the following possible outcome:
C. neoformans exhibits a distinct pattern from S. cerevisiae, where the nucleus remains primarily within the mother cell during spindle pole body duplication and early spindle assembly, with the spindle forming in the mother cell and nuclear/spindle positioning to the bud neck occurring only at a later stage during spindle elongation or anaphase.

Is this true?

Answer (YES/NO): NO